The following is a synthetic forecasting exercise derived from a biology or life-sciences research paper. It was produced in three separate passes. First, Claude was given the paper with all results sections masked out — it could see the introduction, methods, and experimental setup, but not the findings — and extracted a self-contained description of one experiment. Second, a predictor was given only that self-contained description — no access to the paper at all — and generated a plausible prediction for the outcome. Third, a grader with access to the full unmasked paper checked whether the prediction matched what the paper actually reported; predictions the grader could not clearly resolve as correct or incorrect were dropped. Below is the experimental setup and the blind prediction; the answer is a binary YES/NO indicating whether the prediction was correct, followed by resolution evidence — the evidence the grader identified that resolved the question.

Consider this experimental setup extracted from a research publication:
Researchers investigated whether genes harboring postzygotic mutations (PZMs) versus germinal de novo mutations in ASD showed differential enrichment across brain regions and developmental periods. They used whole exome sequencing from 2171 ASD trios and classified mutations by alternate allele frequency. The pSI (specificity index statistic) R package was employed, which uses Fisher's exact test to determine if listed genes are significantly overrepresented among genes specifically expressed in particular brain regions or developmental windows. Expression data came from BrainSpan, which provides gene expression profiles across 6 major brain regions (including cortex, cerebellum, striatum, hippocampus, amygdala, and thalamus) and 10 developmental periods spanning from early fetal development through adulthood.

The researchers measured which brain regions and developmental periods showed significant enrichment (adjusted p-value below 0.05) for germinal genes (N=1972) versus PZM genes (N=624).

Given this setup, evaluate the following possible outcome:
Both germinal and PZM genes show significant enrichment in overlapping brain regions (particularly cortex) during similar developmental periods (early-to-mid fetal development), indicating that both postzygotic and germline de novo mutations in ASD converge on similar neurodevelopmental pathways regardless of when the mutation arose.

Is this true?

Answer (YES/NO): NO